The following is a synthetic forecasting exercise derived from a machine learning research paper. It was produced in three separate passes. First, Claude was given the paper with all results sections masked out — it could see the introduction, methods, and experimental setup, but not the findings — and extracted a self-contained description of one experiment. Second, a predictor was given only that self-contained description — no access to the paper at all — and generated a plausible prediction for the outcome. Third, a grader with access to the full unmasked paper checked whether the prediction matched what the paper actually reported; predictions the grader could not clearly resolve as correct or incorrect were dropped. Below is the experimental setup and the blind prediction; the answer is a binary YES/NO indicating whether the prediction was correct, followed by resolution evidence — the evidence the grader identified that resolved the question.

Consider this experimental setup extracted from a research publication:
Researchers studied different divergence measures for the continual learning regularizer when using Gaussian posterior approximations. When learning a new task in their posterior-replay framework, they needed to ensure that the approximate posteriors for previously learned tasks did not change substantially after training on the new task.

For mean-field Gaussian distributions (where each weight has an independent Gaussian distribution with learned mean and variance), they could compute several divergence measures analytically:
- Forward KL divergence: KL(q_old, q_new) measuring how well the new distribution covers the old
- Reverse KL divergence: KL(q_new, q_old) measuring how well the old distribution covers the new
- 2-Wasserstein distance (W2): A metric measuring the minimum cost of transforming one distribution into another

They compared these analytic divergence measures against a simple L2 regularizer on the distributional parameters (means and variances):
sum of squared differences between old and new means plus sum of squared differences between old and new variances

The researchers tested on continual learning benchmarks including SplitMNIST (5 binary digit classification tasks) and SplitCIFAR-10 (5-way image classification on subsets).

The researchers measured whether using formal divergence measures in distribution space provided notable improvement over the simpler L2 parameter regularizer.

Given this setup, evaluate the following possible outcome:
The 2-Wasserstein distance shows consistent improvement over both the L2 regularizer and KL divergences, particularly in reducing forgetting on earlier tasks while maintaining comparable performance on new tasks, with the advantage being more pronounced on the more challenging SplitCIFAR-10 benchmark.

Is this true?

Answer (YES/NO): NO